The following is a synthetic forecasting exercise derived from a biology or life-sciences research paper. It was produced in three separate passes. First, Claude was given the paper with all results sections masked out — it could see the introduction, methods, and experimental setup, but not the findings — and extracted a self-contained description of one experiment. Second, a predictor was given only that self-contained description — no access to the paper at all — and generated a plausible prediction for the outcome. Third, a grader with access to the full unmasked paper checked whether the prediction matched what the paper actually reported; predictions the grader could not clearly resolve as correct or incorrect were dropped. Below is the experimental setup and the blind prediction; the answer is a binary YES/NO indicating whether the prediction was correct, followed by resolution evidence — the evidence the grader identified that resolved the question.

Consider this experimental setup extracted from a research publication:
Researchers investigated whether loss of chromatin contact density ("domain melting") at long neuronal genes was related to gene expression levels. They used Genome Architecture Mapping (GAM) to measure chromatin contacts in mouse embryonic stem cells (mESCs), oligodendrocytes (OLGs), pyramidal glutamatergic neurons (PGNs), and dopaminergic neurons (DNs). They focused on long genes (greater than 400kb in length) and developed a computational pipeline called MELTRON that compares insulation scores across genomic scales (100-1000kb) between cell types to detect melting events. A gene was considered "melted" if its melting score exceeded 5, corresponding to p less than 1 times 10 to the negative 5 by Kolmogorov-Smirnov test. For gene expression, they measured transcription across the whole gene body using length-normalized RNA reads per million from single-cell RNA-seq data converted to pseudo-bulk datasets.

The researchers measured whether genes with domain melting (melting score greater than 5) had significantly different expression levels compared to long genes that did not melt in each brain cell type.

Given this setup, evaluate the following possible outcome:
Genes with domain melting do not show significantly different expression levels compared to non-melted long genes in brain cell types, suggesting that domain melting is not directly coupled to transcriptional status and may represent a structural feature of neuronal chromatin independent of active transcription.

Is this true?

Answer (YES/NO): NO